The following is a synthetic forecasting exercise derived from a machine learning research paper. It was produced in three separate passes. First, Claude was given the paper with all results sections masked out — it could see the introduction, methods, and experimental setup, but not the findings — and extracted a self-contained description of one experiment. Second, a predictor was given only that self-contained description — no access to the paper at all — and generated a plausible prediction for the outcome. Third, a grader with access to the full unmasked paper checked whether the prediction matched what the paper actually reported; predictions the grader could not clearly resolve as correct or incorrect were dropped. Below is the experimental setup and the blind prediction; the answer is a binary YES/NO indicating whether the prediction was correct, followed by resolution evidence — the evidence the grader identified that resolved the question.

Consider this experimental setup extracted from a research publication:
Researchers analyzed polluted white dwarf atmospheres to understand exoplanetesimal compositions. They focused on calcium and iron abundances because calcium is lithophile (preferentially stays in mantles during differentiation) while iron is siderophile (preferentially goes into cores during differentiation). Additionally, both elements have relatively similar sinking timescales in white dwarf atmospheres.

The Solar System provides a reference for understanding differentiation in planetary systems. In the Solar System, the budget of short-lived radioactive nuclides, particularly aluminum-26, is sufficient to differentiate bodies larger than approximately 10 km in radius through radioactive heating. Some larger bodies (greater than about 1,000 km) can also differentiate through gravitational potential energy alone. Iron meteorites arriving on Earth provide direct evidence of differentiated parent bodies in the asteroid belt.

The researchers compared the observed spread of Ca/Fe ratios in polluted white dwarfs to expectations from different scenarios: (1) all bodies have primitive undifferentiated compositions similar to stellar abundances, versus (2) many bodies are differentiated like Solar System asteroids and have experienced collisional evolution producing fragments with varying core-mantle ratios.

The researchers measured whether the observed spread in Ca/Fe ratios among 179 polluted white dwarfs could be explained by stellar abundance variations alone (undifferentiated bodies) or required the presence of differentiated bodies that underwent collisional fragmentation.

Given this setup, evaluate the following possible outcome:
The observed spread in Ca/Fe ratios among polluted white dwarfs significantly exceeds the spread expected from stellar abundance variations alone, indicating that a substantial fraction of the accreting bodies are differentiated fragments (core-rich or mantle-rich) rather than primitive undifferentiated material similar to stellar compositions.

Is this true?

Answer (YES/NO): YES